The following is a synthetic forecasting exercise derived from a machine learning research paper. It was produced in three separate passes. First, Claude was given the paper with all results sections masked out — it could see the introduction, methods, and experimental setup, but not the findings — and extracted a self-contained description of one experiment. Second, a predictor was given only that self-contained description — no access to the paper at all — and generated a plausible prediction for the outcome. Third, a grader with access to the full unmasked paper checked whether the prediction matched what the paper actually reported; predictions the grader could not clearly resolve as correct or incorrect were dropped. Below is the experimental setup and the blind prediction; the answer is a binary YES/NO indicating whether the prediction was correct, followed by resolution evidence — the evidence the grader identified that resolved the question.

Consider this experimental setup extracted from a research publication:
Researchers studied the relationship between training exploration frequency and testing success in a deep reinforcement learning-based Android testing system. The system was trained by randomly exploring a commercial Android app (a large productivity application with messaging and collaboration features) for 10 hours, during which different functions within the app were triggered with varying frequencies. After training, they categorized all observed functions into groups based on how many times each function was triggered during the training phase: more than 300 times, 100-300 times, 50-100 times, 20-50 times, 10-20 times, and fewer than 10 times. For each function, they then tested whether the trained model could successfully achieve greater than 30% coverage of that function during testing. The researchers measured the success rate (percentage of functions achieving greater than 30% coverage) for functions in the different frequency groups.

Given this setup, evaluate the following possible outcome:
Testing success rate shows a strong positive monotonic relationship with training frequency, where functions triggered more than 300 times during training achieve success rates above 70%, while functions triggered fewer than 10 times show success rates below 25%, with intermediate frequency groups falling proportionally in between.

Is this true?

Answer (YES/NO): NO